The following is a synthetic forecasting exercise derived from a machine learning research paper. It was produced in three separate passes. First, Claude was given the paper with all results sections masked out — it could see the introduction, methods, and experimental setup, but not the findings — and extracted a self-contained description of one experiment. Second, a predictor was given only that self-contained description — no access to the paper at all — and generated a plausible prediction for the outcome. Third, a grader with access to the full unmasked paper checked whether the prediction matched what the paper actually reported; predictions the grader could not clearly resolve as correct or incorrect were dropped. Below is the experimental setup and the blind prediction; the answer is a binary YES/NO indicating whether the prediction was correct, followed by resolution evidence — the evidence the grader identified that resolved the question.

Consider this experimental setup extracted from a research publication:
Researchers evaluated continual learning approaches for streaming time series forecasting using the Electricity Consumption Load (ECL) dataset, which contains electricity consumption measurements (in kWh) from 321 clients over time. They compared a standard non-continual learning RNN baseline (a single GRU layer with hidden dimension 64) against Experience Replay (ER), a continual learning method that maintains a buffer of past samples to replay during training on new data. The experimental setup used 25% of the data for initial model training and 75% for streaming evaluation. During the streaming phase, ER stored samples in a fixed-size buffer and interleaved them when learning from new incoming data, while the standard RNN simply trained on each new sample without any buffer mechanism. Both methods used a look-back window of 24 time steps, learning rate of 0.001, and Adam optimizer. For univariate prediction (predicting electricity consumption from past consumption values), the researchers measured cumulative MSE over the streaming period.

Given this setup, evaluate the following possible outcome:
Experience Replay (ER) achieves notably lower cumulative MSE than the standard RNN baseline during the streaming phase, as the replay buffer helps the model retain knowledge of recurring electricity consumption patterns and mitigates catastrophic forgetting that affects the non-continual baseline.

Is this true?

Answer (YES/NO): NO